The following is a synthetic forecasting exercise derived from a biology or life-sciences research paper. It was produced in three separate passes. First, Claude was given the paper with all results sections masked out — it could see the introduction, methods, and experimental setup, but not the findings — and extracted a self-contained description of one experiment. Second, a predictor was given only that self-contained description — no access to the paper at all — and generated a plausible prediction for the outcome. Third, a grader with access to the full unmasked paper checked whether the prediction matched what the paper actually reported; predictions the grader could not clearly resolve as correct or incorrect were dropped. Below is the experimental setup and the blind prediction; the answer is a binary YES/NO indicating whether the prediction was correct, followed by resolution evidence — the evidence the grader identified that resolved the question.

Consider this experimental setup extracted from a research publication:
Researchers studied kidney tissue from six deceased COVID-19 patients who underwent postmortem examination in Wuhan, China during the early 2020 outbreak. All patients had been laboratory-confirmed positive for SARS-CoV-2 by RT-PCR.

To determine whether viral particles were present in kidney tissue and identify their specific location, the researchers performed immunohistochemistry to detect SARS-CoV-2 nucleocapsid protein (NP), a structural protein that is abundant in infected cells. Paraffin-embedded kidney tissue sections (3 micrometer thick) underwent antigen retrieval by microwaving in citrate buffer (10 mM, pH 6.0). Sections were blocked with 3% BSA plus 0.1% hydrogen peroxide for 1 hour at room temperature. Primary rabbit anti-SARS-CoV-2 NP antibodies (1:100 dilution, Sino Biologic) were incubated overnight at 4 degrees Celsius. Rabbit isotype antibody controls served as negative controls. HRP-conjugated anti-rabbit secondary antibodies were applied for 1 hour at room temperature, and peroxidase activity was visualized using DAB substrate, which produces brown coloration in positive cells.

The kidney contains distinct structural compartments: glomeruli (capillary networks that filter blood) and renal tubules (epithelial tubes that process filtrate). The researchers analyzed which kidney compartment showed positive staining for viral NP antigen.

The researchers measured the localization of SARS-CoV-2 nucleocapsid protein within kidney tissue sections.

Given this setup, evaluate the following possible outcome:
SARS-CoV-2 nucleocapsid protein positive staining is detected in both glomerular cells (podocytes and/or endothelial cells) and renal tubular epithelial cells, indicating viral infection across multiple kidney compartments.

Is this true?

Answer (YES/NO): NO